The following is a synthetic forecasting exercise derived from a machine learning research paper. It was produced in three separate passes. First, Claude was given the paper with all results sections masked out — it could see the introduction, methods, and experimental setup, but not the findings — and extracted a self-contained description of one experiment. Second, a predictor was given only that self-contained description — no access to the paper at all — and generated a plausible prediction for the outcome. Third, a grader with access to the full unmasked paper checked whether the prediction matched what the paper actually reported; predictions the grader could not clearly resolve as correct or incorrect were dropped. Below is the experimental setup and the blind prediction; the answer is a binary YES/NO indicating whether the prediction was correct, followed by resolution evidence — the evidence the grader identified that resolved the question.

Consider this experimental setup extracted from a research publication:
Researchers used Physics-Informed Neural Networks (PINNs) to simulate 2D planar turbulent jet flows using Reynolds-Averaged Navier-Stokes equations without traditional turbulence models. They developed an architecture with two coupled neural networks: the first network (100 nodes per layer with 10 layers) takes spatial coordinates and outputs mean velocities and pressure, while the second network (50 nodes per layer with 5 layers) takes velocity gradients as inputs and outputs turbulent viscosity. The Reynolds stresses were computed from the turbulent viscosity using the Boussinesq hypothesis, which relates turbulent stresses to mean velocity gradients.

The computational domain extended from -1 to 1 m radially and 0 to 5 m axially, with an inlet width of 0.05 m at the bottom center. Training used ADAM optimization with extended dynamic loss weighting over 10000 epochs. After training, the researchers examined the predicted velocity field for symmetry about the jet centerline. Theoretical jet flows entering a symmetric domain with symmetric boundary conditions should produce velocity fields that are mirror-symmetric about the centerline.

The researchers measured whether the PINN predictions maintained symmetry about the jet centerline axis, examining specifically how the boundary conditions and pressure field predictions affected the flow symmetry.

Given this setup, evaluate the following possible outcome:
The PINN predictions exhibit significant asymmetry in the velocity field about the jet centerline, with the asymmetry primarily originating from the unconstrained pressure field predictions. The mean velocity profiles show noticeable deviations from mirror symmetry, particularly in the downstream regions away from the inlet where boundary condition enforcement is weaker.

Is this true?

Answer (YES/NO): NO